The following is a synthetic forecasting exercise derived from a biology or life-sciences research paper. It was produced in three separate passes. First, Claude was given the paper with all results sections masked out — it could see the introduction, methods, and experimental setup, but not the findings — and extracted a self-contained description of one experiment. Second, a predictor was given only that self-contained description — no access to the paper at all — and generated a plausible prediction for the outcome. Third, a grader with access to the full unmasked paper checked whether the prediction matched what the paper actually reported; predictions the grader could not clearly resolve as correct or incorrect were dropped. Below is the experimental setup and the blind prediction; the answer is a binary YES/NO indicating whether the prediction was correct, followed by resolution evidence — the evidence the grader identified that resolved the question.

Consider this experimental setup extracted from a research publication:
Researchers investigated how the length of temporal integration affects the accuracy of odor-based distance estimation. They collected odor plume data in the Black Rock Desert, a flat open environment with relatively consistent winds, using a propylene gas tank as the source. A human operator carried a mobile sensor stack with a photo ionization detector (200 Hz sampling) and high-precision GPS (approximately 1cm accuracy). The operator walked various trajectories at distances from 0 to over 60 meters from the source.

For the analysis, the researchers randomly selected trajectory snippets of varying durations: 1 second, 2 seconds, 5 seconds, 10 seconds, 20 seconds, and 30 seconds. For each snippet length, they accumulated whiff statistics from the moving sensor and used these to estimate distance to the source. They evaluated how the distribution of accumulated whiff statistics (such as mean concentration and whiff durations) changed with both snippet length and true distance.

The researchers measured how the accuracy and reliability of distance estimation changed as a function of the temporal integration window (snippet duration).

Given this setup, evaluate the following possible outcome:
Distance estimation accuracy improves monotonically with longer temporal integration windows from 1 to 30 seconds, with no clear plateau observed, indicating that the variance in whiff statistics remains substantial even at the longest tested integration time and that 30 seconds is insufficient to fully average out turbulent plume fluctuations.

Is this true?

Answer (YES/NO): NO